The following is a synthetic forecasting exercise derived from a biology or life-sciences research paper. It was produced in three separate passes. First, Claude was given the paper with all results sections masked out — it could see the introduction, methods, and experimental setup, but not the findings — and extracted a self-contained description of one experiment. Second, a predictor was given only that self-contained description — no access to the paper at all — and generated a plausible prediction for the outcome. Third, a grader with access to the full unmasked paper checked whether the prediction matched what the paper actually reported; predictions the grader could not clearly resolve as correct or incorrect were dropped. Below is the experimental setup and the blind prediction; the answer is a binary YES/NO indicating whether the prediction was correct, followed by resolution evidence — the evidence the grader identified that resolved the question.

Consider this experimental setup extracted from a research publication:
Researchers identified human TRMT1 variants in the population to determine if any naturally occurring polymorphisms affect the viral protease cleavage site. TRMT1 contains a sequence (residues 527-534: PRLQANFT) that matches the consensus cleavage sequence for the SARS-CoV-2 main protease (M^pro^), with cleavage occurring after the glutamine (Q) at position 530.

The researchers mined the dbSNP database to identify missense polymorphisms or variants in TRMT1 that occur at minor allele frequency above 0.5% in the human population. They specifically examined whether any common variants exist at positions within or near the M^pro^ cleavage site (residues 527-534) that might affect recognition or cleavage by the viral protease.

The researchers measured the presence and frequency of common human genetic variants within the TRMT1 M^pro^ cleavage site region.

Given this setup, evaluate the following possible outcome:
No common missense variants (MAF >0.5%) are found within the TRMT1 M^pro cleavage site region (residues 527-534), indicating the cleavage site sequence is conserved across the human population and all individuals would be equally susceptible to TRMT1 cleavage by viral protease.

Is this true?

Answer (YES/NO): YES